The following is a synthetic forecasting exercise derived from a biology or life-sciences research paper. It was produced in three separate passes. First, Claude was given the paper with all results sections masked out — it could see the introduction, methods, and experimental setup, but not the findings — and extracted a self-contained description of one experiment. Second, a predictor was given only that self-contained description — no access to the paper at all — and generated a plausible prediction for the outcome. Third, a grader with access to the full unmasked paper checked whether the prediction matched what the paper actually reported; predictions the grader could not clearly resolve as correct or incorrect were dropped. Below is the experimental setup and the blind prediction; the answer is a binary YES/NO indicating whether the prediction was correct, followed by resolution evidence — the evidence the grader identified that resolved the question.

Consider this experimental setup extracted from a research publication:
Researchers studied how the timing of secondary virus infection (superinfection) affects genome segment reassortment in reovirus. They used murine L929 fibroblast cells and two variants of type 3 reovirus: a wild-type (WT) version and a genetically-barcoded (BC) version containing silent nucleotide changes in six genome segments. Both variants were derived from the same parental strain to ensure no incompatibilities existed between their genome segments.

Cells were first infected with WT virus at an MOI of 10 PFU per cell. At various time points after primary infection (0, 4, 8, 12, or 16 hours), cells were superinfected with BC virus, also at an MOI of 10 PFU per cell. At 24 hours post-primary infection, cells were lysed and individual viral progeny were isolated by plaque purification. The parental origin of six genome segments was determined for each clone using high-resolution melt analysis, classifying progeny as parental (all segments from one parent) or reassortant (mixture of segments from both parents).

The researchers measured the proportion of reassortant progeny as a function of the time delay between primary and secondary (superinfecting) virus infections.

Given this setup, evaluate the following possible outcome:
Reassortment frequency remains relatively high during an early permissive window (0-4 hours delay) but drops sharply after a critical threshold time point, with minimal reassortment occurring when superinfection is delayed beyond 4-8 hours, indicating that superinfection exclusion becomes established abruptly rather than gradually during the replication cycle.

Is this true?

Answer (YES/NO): NO